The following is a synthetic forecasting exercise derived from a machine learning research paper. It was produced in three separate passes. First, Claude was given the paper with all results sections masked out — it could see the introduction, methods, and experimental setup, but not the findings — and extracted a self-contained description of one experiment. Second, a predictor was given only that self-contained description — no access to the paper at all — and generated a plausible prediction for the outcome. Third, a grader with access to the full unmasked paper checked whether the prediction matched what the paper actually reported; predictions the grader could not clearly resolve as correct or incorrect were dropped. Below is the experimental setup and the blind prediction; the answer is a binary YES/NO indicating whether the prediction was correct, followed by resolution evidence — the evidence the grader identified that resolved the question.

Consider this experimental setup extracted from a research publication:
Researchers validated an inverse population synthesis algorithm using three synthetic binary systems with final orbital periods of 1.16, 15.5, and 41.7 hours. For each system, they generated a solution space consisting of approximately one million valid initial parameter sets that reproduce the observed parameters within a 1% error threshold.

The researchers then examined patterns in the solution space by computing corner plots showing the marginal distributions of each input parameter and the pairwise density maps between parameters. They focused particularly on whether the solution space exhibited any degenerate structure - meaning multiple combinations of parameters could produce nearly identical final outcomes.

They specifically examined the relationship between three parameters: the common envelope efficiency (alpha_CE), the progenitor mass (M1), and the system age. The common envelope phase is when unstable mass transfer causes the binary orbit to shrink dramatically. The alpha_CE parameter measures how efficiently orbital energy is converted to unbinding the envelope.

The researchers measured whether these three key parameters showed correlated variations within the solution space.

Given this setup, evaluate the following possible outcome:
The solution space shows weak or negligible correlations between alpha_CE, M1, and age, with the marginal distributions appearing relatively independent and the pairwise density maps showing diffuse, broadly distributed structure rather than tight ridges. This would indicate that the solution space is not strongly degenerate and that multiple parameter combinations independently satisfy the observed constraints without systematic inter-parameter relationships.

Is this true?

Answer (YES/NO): NO